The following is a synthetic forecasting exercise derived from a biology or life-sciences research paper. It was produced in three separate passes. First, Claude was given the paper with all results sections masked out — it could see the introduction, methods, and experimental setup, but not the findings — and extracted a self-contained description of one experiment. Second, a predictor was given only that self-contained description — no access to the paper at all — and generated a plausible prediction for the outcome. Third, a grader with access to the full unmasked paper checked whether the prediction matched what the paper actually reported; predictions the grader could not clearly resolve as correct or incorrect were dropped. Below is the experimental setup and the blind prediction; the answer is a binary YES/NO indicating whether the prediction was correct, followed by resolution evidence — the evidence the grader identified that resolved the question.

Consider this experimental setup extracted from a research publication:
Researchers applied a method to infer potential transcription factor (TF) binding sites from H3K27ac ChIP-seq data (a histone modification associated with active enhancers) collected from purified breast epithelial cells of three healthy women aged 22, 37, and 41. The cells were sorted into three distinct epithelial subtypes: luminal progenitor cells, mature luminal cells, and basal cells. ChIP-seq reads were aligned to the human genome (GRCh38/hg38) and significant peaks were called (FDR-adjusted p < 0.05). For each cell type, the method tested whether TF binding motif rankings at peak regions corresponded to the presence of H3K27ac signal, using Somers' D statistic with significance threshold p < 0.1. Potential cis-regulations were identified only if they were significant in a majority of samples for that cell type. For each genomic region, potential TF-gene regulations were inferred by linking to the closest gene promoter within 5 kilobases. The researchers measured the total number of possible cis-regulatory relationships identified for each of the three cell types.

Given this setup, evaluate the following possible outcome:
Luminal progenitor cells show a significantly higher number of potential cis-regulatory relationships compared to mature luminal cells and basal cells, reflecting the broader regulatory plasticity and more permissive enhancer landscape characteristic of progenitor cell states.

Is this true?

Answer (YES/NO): NO